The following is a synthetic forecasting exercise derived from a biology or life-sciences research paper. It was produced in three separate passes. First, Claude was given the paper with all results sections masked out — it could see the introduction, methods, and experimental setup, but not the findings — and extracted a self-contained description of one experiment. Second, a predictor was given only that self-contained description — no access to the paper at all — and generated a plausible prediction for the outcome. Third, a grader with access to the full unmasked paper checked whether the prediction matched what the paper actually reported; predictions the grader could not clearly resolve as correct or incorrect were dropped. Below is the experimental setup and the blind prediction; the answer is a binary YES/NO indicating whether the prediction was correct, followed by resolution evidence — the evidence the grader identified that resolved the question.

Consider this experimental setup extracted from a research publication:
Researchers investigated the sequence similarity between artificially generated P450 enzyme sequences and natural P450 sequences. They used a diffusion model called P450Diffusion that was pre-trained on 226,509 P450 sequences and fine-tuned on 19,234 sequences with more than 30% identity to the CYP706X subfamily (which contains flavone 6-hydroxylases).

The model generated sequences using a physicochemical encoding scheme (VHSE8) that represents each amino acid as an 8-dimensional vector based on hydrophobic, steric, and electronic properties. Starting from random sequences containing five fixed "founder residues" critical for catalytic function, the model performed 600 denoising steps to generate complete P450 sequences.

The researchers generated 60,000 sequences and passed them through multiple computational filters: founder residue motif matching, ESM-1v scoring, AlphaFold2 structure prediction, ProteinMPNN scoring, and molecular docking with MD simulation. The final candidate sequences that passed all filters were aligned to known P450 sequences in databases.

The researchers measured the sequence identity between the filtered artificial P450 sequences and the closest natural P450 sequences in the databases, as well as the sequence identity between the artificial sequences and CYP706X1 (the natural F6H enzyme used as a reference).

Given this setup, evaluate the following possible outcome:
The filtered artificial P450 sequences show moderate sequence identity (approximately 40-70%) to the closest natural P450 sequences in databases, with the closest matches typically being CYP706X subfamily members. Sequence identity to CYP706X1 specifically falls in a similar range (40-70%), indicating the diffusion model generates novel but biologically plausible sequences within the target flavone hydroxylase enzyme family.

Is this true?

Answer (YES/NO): NO